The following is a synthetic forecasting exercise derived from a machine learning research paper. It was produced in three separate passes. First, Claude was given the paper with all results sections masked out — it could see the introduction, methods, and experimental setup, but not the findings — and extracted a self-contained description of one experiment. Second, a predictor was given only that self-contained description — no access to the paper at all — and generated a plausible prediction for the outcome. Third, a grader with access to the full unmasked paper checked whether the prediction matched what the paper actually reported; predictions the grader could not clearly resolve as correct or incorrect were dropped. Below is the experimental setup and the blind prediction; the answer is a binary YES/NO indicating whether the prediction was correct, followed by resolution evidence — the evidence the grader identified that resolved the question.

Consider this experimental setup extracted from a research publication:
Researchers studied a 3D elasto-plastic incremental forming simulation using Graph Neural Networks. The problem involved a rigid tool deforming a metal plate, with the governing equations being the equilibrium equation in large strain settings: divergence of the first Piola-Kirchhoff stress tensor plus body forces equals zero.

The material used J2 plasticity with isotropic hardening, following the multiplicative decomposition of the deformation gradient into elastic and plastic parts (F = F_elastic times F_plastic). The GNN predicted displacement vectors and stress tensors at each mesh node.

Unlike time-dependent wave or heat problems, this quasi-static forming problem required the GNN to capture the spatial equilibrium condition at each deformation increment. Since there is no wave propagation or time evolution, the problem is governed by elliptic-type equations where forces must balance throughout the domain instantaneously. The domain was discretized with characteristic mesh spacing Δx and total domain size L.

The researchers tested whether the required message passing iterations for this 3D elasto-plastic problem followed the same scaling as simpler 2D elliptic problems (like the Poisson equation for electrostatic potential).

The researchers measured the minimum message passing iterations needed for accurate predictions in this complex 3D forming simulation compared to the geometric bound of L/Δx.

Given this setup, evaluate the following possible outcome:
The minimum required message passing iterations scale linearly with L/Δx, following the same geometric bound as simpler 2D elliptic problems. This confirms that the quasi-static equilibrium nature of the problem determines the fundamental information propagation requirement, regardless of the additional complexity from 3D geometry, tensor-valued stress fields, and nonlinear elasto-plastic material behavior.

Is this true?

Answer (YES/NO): YES